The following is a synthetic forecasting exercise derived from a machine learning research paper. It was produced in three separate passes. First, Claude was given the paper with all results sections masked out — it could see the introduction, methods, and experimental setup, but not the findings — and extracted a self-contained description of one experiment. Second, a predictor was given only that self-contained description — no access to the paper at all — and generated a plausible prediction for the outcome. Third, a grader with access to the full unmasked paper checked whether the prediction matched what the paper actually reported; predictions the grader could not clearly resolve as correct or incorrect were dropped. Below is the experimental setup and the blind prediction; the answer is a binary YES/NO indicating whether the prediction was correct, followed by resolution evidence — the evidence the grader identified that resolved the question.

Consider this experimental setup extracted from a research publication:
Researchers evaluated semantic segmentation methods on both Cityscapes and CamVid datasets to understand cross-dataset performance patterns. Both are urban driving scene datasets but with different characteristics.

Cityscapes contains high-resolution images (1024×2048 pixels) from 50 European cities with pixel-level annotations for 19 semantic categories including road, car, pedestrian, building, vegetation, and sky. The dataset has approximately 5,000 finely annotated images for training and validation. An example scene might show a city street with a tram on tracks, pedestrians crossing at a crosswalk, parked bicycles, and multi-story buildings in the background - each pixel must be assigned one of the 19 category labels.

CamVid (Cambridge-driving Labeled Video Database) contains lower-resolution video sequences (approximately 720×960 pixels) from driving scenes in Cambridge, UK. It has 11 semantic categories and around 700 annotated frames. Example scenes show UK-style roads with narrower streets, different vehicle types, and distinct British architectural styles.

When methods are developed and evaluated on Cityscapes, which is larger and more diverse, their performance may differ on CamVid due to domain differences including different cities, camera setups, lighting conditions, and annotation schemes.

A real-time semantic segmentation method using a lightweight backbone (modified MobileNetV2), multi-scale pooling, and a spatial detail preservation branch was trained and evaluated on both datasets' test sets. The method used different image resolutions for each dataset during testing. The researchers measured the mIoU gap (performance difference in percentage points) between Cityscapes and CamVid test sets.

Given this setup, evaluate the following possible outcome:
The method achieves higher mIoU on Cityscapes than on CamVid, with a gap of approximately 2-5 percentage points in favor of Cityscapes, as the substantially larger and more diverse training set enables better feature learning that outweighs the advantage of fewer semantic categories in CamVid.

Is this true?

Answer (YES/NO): NO